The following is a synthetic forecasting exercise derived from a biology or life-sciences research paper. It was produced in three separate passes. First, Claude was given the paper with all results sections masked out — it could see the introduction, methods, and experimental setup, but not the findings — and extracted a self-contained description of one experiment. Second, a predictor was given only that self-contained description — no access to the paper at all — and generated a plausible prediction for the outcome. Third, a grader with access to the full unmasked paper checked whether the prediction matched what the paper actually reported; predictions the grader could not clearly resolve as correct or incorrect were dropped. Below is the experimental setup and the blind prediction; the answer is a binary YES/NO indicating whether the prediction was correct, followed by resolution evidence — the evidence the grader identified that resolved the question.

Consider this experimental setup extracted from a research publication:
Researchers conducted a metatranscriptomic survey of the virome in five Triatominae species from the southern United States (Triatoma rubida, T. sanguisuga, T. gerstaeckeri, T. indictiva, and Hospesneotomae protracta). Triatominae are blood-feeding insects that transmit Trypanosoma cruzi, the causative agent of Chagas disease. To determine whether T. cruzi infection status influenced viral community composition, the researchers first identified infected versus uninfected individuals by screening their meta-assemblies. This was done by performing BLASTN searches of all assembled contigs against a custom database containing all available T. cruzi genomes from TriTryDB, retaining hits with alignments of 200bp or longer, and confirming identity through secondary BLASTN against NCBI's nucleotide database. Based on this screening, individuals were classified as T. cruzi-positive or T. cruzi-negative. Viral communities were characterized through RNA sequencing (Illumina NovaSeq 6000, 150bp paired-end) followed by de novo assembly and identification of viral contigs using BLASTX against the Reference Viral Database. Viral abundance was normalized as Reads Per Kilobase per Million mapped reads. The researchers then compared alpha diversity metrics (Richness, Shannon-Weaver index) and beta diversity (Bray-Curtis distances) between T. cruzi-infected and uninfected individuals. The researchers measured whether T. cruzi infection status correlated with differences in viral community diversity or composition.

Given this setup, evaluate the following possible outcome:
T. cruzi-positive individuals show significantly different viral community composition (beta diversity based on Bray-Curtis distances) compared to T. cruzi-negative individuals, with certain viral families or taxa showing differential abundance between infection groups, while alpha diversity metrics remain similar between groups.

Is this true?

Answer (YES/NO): NO